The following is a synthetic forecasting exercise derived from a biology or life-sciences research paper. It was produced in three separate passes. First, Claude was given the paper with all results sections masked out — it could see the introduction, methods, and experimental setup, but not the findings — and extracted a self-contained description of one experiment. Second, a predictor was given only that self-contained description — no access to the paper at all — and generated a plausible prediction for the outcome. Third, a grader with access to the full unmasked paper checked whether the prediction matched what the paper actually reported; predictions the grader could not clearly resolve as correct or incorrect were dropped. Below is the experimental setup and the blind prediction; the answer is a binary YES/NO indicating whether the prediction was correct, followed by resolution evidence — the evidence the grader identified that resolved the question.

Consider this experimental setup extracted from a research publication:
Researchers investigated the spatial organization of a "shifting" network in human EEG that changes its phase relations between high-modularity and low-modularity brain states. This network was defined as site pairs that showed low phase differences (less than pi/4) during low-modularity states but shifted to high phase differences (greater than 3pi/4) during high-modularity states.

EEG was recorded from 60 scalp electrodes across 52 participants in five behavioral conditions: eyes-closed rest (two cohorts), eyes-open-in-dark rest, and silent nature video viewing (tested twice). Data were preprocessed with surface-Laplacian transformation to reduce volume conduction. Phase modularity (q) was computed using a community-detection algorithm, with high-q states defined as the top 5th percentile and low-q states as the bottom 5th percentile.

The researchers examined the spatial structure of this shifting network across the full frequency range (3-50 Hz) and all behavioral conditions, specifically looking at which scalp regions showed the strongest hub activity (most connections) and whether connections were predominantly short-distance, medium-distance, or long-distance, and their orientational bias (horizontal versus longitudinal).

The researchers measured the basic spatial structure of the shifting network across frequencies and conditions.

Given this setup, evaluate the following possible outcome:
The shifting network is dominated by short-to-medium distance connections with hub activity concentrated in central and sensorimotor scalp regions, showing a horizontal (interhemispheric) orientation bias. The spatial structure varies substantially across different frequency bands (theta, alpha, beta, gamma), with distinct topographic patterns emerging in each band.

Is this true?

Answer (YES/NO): NO